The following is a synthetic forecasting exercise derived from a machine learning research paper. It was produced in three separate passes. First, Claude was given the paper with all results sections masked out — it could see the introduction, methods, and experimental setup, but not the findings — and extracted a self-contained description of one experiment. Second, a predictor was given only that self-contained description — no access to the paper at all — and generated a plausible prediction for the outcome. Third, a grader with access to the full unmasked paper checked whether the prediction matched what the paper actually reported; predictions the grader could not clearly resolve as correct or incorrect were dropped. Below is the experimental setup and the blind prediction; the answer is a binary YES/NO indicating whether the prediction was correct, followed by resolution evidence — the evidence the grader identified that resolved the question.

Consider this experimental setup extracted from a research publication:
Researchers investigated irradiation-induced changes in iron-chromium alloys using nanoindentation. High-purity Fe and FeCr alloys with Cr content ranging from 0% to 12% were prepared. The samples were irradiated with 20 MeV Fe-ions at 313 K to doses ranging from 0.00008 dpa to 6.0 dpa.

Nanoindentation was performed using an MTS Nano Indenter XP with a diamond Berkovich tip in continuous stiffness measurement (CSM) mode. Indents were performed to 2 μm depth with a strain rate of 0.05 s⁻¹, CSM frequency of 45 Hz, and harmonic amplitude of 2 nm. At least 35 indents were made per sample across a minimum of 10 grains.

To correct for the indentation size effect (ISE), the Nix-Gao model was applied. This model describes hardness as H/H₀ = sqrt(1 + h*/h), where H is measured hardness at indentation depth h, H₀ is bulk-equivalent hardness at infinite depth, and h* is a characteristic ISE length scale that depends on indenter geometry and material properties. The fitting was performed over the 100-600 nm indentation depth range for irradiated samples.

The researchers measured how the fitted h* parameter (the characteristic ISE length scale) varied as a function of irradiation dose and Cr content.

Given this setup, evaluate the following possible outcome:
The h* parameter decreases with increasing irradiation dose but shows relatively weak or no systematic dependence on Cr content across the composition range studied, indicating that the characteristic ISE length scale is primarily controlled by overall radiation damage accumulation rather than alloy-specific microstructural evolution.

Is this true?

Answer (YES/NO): YES